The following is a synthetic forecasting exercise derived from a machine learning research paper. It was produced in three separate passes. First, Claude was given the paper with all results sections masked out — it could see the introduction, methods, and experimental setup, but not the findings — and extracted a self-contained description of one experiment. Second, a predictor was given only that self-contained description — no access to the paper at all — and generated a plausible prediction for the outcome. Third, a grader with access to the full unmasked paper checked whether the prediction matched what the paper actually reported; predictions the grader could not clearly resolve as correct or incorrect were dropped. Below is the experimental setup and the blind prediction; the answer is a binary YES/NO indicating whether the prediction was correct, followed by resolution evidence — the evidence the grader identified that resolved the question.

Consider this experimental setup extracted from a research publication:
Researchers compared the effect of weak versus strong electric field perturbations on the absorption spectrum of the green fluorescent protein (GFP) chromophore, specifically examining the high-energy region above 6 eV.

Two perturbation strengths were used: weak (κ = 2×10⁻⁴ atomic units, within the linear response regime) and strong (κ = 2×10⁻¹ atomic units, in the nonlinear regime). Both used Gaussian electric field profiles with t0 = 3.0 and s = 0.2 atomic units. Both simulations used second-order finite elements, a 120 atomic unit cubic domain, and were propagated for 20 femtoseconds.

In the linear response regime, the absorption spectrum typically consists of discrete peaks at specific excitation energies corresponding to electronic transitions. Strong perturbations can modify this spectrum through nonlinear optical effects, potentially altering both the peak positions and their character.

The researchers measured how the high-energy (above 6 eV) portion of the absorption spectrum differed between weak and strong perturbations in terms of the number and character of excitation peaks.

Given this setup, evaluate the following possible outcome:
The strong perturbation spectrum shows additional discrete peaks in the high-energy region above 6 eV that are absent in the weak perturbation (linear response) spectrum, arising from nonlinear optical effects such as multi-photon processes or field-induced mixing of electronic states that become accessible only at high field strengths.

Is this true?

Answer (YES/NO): NO